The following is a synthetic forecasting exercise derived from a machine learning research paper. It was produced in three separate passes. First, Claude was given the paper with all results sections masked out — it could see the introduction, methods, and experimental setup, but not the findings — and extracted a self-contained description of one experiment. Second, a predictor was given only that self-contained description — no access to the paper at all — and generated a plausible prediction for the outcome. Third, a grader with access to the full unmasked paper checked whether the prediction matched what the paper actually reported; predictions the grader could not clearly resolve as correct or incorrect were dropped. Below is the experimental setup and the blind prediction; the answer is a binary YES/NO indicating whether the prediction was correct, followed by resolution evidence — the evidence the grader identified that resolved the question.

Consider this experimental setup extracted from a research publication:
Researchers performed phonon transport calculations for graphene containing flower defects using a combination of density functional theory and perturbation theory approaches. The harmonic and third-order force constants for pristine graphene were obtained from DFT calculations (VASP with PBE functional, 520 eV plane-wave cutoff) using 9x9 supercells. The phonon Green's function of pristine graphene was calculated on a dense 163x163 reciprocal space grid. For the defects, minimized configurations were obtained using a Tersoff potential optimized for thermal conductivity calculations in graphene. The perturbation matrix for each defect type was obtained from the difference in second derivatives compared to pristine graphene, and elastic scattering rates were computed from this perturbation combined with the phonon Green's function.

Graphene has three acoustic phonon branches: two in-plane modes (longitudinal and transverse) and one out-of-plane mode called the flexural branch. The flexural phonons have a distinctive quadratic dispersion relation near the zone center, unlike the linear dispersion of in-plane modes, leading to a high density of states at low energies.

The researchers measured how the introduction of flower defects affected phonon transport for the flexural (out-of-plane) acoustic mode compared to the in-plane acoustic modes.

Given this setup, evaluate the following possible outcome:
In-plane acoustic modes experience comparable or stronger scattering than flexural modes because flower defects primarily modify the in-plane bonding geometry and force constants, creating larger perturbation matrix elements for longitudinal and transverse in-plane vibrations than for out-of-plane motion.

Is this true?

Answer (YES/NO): NO